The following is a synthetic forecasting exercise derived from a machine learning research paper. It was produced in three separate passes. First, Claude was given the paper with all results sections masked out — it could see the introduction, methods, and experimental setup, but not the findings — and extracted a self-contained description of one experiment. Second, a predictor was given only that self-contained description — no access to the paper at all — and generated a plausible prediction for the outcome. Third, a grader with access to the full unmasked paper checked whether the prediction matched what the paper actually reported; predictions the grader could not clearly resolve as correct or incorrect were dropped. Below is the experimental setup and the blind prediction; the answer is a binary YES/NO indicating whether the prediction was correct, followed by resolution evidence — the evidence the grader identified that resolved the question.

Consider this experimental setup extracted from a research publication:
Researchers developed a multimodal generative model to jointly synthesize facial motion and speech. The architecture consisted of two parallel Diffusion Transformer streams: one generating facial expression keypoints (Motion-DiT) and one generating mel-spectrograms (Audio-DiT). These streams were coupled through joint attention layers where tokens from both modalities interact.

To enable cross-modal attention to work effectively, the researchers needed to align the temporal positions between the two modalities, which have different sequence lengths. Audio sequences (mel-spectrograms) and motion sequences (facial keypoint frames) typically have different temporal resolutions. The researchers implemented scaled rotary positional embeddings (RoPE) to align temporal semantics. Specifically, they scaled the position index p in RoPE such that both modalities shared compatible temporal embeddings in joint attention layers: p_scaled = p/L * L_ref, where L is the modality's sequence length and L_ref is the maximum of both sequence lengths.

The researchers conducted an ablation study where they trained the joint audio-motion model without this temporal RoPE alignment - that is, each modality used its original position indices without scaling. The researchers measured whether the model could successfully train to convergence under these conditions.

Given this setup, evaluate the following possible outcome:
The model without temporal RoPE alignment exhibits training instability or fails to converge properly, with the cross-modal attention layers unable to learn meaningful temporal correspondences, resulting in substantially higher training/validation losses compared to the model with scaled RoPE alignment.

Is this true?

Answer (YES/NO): YES